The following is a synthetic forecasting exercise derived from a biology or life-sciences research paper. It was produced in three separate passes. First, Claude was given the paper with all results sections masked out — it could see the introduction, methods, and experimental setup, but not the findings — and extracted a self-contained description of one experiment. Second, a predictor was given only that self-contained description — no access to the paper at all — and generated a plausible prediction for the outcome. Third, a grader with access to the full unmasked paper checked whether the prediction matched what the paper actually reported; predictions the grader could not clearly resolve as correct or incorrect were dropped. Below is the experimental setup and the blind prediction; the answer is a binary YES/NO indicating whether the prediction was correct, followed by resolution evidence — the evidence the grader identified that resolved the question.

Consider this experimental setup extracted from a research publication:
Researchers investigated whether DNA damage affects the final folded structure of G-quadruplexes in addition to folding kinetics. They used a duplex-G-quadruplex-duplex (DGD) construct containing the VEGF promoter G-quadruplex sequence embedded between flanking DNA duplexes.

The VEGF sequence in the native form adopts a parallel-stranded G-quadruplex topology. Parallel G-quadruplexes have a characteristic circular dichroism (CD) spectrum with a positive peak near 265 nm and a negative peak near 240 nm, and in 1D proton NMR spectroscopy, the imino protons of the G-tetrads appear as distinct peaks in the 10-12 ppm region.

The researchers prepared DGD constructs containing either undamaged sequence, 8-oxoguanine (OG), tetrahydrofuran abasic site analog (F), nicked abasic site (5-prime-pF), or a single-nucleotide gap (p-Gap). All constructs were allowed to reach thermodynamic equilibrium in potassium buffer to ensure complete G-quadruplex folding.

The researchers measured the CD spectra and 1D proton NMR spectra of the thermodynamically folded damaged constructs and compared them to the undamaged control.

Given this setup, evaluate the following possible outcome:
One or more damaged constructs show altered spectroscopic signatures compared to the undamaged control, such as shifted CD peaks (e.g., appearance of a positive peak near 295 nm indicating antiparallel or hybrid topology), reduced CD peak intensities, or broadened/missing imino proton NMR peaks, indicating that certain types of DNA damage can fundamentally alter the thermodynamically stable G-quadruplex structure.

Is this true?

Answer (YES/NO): NO